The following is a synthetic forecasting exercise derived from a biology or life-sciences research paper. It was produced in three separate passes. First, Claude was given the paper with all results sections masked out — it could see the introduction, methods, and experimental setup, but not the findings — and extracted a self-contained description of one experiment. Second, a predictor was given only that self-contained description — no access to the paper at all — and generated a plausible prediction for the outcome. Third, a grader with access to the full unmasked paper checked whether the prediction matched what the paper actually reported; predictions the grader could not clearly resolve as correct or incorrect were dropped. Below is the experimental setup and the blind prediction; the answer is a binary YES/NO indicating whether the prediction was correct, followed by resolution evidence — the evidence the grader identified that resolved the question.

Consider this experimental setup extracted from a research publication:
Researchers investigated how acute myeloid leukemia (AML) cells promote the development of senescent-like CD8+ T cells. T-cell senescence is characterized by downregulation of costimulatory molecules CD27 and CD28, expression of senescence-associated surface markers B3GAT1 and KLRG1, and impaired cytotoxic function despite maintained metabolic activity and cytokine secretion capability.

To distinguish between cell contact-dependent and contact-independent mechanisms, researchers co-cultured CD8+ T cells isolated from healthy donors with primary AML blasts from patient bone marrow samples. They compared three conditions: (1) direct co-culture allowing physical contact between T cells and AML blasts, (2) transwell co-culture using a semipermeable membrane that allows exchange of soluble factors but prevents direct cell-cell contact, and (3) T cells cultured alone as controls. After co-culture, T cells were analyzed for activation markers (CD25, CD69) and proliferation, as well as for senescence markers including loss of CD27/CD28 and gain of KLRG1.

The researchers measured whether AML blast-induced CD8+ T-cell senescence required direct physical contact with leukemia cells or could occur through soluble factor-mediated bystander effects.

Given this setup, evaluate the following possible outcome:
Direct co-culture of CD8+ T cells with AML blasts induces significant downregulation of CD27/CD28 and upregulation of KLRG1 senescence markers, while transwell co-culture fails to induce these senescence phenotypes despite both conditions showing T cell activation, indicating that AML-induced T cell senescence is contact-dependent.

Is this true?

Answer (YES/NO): NO